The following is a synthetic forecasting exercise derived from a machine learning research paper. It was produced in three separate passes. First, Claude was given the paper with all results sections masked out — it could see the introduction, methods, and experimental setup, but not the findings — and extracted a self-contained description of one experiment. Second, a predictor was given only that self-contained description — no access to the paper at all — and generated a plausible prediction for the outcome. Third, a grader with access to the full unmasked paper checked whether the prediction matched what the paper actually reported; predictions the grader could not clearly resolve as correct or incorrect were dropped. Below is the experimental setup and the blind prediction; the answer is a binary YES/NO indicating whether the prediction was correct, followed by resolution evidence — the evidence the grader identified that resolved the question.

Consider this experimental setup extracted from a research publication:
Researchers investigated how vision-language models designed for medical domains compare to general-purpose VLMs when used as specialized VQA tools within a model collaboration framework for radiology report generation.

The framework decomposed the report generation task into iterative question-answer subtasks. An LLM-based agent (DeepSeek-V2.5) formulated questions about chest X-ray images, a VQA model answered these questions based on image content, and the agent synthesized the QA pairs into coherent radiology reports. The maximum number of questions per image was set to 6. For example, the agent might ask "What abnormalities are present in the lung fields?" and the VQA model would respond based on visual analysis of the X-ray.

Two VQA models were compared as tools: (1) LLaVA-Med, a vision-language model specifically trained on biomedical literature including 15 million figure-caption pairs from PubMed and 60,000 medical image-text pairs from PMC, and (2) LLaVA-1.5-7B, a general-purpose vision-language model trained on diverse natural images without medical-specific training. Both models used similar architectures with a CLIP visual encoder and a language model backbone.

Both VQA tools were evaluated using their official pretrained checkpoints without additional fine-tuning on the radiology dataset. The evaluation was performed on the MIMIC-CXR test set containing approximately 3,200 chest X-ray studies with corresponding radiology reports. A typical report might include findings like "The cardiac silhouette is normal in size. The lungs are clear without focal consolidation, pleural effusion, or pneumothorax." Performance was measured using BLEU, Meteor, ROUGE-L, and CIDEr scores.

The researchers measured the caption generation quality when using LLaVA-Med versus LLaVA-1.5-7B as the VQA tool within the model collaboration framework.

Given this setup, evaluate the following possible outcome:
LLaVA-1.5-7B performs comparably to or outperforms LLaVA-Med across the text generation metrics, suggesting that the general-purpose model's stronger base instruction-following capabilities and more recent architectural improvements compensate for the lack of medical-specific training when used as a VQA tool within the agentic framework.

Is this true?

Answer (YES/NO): YES